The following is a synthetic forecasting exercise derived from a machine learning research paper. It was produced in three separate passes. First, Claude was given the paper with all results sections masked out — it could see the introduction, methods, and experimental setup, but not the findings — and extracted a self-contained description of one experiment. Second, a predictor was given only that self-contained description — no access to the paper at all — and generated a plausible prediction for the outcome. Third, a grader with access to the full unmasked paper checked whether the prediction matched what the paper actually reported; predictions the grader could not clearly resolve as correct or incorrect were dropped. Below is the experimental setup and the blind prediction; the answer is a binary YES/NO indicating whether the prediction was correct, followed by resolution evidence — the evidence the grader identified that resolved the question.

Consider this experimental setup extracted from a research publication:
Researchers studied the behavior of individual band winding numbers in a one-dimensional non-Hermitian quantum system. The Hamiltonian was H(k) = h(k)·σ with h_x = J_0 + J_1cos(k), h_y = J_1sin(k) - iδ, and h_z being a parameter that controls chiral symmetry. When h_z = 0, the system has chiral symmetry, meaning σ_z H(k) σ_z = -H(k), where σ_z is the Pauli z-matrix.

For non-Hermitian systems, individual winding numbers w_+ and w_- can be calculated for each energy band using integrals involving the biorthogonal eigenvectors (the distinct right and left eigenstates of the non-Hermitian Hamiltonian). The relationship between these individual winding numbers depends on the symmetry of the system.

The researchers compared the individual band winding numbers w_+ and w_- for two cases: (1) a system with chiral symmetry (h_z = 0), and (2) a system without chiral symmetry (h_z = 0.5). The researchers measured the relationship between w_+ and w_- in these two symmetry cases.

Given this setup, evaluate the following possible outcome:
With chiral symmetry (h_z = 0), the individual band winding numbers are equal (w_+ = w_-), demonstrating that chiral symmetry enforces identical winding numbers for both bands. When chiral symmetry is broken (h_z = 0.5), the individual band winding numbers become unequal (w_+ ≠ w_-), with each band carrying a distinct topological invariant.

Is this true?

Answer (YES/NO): YES